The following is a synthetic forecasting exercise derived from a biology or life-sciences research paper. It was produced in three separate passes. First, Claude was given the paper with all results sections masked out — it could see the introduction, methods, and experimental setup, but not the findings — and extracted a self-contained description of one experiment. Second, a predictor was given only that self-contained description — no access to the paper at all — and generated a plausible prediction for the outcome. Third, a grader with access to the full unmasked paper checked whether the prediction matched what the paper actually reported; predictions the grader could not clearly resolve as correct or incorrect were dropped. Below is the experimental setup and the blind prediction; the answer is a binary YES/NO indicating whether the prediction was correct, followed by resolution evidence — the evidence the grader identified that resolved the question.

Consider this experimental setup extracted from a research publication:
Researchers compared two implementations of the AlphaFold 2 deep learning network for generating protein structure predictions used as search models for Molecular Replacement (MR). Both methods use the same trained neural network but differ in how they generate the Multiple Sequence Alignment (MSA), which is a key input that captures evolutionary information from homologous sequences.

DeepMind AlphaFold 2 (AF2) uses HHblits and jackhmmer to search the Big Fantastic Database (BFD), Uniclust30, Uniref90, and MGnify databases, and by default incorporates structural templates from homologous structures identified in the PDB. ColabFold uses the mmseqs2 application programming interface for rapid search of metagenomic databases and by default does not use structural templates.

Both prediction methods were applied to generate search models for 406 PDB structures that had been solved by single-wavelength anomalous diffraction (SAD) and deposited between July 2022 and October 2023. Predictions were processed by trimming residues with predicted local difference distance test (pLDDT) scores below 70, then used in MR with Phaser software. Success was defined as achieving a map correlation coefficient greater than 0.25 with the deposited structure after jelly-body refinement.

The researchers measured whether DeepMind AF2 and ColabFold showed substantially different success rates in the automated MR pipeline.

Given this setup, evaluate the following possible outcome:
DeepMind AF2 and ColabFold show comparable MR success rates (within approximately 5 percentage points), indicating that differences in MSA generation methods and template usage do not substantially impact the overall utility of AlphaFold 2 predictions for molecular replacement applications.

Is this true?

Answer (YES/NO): YES